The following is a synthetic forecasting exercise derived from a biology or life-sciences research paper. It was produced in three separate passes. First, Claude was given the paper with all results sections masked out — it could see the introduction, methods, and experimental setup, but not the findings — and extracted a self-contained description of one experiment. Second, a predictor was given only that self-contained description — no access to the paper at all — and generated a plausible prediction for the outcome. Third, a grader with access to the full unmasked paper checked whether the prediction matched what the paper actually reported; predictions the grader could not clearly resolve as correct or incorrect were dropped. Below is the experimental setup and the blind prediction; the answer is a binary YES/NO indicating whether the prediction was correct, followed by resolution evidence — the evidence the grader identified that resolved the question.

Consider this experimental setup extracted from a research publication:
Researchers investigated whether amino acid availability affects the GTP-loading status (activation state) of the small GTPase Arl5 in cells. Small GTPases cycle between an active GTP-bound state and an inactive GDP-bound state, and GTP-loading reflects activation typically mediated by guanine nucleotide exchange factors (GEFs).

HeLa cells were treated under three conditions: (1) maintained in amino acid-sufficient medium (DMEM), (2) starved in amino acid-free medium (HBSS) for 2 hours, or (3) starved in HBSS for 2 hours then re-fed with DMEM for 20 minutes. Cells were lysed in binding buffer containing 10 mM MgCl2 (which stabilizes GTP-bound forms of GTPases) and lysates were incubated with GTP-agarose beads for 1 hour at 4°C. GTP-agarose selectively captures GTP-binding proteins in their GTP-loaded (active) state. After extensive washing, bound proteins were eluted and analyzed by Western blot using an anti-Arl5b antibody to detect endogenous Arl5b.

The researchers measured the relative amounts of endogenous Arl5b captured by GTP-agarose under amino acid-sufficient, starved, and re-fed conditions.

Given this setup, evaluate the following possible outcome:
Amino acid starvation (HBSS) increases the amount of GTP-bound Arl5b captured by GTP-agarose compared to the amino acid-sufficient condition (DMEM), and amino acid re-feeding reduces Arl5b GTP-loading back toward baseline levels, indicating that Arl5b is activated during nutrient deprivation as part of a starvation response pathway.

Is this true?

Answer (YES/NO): NO